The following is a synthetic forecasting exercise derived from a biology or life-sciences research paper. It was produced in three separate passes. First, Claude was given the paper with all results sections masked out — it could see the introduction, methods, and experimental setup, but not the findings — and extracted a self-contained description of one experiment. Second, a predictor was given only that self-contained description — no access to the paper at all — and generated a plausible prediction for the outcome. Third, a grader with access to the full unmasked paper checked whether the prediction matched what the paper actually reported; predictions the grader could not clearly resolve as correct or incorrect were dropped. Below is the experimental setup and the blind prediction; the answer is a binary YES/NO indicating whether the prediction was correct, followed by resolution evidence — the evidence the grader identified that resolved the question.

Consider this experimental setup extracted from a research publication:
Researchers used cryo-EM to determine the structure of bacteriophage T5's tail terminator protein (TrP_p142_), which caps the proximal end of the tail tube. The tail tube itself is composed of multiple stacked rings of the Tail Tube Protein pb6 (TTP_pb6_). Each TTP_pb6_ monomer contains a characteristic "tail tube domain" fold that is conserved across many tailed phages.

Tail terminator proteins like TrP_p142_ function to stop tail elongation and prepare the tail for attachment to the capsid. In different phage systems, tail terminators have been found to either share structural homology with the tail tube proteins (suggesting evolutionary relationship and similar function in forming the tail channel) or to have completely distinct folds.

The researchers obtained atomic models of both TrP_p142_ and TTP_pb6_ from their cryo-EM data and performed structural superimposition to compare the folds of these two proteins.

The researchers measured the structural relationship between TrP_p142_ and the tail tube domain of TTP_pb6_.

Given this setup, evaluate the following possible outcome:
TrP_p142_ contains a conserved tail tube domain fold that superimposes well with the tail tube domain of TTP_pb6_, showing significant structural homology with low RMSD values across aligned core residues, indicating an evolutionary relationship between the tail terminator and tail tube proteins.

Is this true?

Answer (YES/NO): NO